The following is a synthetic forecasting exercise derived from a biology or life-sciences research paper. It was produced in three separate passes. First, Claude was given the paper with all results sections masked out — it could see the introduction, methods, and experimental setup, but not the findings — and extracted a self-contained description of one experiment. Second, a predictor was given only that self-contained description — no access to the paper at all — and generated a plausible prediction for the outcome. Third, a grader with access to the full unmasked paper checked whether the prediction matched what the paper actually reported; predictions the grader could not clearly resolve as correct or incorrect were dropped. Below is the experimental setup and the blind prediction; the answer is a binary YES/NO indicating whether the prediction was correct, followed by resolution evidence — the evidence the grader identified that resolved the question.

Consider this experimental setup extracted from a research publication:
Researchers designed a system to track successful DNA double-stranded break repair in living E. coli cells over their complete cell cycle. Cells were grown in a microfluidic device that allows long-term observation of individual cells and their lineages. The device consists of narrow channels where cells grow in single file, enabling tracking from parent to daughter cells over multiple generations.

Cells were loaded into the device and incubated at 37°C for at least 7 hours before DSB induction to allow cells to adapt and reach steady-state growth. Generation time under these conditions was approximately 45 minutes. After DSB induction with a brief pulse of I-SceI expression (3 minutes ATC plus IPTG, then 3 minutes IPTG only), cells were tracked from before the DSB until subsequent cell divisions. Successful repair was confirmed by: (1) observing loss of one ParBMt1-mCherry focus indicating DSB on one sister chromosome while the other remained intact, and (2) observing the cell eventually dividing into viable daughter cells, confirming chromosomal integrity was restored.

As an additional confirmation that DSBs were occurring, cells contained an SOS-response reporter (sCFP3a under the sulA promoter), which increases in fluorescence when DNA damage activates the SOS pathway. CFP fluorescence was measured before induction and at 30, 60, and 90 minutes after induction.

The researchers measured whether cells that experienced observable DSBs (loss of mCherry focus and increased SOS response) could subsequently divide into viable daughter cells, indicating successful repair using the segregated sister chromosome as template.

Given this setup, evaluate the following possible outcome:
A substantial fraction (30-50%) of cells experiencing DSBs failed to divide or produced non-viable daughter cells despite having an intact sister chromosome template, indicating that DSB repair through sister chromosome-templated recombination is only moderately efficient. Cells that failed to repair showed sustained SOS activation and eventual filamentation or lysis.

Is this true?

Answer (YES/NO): NO